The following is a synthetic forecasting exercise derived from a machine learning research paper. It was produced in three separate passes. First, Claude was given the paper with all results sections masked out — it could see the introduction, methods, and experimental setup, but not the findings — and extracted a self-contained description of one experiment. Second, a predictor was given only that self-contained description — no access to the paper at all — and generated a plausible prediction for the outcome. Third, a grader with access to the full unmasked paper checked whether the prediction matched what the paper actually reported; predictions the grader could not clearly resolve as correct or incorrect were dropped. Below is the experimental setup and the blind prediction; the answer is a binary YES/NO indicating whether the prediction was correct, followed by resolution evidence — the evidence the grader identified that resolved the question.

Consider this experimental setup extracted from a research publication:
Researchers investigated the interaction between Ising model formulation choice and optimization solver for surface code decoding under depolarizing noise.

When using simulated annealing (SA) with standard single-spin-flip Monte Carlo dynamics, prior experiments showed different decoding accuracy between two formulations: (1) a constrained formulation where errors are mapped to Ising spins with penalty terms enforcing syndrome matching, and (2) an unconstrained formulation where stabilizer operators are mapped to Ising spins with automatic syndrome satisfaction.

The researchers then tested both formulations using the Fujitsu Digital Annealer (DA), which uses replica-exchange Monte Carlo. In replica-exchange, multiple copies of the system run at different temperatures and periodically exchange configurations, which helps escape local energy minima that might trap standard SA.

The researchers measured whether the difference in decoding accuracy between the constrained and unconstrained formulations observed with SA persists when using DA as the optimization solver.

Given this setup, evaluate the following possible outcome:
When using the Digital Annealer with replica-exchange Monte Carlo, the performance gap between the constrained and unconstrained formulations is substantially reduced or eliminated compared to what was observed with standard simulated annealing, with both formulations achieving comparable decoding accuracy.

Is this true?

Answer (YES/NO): YES